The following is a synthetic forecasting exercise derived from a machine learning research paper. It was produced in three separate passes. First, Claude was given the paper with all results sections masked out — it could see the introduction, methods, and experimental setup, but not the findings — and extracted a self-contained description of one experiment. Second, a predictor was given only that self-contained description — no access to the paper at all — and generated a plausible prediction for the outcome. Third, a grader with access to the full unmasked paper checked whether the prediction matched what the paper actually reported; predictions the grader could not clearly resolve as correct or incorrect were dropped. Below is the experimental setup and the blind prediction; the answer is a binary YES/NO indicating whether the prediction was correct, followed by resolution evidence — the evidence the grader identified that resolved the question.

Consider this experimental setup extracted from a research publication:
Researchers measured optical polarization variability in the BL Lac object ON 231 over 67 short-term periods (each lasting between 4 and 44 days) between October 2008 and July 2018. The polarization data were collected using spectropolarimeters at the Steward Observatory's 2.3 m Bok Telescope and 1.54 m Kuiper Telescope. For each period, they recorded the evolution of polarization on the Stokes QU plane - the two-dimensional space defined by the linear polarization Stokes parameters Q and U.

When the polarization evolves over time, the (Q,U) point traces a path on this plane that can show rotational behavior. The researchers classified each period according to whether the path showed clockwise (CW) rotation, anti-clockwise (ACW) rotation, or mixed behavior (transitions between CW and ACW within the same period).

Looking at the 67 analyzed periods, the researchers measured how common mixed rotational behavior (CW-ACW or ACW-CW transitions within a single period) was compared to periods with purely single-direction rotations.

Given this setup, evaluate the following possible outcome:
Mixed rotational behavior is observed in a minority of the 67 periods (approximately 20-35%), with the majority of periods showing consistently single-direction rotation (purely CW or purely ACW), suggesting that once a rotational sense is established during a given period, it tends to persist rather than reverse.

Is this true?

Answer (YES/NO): NO